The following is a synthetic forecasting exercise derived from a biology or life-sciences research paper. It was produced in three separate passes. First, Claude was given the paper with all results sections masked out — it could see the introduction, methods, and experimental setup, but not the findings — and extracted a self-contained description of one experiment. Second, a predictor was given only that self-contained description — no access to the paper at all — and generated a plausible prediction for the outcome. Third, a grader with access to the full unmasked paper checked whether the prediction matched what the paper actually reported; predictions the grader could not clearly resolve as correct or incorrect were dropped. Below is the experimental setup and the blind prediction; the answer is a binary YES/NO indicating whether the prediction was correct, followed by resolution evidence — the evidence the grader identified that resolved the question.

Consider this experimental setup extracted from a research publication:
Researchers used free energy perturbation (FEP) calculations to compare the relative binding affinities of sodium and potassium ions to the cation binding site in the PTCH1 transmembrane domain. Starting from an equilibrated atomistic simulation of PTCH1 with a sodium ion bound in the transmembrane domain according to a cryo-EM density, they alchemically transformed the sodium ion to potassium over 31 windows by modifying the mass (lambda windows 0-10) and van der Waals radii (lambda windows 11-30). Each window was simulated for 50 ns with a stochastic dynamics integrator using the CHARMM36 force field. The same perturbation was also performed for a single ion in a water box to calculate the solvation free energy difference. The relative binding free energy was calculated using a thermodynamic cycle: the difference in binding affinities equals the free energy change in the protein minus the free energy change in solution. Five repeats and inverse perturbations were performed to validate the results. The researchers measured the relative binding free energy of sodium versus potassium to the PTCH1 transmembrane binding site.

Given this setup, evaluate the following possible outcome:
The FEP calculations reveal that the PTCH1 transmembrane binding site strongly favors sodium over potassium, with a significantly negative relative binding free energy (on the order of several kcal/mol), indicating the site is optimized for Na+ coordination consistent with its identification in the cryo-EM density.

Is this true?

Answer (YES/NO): NO